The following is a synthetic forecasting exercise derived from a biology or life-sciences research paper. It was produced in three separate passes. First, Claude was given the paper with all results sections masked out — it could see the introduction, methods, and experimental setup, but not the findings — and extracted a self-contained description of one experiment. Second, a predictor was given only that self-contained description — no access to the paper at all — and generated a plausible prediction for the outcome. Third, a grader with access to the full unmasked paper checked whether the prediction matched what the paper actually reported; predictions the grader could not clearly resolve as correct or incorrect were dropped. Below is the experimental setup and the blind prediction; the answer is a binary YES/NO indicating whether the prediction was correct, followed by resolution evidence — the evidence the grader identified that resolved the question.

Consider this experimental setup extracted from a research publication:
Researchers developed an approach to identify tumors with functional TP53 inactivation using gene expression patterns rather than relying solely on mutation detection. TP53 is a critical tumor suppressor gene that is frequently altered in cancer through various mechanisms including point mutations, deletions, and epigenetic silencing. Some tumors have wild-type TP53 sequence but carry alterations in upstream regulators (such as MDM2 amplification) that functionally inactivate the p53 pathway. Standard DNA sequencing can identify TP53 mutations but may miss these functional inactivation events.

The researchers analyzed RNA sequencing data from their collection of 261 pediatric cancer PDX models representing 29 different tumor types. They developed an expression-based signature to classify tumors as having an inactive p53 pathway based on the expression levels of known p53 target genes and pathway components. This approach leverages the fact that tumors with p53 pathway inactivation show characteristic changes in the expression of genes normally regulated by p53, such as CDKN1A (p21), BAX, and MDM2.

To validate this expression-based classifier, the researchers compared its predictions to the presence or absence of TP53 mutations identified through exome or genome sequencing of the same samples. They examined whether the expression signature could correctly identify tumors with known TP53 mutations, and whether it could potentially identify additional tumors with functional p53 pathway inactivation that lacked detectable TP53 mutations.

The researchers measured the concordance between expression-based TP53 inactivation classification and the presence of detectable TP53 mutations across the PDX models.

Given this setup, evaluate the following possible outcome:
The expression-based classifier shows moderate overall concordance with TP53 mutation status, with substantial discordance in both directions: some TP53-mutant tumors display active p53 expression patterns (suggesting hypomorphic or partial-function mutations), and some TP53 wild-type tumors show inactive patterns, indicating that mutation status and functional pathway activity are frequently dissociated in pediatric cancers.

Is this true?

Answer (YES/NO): NO